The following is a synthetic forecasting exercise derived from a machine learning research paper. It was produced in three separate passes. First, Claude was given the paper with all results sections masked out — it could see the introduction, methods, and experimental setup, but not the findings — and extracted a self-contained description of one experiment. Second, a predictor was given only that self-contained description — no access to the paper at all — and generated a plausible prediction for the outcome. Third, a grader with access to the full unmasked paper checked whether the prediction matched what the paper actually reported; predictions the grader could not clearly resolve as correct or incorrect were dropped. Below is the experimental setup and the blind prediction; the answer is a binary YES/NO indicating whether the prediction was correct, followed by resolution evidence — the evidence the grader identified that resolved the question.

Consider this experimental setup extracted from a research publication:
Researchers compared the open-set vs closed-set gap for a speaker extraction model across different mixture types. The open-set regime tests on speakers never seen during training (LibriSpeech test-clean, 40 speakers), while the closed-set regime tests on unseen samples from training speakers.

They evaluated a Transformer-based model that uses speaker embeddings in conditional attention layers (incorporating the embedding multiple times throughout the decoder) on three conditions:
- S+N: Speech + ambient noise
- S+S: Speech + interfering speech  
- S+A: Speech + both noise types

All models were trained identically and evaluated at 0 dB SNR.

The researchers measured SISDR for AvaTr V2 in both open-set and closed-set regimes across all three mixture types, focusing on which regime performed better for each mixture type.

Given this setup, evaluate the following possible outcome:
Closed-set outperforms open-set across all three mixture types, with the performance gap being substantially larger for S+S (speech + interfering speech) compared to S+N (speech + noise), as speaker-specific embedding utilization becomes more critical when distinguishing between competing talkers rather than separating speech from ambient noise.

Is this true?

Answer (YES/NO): NO